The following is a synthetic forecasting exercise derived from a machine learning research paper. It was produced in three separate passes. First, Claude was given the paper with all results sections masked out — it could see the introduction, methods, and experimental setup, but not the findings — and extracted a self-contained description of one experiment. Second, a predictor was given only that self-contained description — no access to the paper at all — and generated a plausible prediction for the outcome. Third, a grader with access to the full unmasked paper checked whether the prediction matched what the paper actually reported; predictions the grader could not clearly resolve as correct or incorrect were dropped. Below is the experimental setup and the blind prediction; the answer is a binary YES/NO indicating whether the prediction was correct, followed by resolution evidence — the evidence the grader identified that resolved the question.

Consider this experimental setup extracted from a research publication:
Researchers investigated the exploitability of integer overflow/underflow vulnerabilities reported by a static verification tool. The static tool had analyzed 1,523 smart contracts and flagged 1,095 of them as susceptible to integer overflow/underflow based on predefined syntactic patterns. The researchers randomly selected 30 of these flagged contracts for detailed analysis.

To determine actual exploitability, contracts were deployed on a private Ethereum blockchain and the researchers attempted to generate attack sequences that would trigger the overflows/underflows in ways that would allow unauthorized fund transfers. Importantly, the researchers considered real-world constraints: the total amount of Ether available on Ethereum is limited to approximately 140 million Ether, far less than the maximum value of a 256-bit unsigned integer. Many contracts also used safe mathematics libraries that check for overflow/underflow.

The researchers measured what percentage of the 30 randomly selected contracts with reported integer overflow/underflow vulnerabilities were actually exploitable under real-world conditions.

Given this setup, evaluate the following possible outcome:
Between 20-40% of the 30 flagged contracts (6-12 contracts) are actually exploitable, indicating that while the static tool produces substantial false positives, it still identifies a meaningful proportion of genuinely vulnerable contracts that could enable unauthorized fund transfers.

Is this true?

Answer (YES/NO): NO